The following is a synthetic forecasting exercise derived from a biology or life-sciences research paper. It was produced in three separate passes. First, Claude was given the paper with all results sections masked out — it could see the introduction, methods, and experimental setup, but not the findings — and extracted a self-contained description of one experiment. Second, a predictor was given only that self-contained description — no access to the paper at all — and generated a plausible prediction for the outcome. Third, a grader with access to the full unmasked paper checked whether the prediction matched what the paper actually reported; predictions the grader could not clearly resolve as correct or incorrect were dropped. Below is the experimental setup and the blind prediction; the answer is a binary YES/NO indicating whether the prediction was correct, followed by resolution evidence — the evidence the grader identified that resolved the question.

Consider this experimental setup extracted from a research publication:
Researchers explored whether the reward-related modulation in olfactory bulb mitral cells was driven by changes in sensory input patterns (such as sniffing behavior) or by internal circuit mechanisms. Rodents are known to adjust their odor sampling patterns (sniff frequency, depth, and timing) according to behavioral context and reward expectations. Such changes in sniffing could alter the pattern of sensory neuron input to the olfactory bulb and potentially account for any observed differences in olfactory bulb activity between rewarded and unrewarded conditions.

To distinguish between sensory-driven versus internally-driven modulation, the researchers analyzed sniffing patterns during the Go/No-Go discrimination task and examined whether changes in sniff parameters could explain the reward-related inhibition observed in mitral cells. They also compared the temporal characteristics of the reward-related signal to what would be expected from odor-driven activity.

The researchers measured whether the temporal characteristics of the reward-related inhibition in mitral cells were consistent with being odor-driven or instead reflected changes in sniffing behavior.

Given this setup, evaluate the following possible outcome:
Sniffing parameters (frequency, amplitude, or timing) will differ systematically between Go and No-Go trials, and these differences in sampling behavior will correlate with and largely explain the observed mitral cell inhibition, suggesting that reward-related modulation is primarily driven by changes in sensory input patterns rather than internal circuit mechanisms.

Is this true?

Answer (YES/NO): NO